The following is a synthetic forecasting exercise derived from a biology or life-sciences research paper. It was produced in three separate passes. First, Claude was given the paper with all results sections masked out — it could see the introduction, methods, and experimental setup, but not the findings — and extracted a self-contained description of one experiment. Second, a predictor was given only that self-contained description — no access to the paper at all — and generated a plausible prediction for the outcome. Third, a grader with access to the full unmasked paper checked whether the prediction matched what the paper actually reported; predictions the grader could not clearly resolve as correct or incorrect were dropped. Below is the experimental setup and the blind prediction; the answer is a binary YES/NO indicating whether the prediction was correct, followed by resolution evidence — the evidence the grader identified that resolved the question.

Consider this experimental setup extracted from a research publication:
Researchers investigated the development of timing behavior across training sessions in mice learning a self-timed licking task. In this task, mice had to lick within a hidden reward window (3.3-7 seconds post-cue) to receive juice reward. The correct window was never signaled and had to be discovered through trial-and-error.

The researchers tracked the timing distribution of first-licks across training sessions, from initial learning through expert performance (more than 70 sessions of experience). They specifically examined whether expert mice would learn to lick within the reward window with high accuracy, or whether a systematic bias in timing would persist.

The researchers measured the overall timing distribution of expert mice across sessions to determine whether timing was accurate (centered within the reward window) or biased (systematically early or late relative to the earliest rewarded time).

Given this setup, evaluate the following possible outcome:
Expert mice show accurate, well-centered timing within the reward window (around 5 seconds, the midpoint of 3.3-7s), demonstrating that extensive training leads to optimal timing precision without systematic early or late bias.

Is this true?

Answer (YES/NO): NO